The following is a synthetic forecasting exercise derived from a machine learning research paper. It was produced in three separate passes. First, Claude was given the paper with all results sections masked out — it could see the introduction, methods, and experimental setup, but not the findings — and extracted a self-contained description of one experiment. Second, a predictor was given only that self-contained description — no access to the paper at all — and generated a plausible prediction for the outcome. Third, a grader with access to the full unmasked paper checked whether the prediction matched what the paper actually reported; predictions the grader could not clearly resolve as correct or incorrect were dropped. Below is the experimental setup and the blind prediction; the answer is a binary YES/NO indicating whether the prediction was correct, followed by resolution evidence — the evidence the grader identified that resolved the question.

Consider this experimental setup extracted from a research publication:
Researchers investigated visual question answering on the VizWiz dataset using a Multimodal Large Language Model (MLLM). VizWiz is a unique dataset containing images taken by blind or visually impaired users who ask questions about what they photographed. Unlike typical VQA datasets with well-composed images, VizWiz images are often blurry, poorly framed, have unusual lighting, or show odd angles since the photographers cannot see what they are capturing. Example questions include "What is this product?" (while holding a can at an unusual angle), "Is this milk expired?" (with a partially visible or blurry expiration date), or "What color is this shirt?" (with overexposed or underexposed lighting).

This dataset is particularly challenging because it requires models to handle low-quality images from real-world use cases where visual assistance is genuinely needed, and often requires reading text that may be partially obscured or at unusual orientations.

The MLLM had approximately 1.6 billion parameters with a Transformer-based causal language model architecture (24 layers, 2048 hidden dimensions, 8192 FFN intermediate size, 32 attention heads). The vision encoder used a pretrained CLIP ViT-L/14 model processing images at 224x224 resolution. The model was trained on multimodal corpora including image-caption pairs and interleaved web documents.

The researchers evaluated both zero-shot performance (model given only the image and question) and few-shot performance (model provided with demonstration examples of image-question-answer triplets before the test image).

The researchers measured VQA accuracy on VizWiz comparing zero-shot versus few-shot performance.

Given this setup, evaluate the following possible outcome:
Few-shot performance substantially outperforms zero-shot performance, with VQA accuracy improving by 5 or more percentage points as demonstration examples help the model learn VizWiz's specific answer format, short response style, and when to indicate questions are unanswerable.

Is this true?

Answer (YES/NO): YES